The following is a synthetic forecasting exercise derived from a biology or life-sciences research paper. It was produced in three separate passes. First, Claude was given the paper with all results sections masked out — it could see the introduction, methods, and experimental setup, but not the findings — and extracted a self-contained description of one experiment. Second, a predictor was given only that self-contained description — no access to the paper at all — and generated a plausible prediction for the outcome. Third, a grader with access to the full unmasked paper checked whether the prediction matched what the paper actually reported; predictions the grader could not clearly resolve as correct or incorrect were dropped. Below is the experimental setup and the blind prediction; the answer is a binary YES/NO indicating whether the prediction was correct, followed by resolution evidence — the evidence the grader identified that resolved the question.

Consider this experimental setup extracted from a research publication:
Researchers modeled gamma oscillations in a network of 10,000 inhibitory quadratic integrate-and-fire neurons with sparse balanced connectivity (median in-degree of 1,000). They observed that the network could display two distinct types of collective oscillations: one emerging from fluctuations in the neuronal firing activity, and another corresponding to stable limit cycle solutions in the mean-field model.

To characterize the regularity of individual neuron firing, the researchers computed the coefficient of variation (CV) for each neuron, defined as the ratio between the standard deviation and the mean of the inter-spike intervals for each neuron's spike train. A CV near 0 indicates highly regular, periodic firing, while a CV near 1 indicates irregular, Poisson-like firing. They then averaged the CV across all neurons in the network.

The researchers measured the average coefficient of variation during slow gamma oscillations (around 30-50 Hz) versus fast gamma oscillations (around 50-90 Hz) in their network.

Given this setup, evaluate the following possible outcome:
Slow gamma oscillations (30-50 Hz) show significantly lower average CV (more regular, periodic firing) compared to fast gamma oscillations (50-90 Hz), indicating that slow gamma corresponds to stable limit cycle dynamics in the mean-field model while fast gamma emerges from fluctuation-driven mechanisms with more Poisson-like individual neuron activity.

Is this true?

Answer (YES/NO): NO